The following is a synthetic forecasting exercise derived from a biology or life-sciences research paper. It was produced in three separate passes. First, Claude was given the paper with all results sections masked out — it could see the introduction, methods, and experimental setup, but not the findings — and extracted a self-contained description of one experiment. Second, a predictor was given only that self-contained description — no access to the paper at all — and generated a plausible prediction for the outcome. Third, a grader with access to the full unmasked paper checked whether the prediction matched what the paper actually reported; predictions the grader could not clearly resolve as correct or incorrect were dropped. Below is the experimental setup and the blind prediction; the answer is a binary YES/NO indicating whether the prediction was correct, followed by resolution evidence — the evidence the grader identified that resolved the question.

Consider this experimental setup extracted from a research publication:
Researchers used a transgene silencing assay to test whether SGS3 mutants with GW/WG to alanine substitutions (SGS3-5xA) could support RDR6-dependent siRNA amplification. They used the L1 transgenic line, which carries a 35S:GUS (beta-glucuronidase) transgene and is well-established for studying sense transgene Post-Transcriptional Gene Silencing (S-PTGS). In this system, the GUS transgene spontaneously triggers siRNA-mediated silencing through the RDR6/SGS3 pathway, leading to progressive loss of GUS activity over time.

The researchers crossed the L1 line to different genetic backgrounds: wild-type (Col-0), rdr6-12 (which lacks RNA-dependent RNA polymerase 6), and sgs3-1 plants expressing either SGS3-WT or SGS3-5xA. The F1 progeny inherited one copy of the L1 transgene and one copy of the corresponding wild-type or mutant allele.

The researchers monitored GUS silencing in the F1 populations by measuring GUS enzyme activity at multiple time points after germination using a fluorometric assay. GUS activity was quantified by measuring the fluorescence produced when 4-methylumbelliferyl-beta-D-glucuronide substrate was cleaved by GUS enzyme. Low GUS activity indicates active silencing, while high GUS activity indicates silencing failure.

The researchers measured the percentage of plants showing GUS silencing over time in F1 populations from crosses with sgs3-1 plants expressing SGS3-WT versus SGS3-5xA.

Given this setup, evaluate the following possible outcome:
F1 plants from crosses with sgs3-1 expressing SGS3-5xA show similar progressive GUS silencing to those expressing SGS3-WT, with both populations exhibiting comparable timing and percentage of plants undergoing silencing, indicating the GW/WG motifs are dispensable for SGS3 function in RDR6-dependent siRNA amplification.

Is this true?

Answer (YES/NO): NO